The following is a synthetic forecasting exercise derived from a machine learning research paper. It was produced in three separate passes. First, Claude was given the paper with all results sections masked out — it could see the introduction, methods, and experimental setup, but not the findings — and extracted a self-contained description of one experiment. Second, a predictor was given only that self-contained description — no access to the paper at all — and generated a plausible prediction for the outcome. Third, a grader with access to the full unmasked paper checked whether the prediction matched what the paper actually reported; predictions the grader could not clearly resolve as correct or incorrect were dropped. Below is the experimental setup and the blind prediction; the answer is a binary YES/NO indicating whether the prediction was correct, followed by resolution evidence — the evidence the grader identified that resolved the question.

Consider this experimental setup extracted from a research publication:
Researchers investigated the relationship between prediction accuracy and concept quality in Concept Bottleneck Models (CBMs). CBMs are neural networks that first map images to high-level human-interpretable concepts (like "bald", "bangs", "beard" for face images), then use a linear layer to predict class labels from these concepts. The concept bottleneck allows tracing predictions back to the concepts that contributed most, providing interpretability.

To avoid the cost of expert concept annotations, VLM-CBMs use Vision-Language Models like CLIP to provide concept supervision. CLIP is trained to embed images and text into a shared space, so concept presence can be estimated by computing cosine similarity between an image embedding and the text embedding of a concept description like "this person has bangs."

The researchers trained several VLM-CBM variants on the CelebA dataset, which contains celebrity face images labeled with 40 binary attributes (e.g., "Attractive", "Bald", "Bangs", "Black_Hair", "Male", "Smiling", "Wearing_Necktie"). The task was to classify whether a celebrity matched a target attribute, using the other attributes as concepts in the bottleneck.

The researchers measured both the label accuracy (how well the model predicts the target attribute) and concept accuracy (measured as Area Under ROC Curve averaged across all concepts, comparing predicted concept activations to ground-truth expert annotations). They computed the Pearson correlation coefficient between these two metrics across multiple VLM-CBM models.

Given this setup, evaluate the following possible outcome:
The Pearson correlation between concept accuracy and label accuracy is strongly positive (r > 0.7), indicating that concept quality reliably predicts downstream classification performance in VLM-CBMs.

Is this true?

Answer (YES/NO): NO